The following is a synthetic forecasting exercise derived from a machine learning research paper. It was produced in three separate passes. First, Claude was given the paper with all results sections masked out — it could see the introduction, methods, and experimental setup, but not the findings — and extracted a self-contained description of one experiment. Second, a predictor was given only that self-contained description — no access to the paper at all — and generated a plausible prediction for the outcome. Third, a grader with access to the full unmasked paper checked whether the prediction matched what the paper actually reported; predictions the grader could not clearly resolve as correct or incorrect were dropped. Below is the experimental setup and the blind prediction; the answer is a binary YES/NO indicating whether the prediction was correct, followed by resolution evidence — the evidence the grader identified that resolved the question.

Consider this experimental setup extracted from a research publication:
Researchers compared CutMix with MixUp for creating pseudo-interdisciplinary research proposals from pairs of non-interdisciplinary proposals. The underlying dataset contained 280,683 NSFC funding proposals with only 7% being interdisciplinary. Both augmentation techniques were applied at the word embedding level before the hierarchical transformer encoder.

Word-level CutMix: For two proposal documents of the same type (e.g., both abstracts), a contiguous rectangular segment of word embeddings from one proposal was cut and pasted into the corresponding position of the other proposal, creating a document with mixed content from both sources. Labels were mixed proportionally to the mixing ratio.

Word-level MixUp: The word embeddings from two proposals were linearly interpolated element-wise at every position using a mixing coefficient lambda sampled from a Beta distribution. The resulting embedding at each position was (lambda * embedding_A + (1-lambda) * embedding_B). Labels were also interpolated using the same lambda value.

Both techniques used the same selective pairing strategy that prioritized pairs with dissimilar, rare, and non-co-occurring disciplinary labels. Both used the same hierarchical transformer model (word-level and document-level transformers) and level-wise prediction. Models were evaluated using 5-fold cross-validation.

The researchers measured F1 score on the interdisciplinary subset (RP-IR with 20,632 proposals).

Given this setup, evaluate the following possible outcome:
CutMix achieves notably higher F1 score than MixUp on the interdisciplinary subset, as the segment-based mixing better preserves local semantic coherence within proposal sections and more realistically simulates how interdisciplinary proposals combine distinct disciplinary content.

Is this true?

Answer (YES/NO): NO